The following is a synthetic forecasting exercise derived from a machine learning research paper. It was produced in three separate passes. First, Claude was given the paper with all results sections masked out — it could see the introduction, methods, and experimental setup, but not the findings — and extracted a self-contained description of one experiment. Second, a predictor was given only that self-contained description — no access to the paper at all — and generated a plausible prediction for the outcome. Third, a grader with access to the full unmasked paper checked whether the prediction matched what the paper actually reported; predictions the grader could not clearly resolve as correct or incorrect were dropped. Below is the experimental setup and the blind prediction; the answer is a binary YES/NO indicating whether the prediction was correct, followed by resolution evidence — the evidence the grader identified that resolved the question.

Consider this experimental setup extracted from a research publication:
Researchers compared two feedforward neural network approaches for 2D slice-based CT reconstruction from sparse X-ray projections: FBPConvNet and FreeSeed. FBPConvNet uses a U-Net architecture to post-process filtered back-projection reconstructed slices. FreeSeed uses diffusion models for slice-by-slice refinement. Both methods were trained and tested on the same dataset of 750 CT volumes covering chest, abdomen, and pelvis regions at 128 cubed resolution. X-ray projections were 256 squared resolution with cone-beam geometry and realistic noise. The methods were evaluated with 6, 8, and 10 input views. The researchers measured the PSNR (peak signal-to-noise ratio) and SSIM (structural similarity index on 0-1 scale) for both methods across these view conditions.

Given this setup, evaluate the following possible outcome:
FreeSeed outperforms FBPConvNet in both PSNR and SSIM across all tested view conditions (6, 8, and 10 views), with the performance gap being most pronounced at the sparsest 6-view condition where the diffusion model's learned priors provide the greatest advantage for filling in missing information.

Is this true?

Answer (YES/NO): NO